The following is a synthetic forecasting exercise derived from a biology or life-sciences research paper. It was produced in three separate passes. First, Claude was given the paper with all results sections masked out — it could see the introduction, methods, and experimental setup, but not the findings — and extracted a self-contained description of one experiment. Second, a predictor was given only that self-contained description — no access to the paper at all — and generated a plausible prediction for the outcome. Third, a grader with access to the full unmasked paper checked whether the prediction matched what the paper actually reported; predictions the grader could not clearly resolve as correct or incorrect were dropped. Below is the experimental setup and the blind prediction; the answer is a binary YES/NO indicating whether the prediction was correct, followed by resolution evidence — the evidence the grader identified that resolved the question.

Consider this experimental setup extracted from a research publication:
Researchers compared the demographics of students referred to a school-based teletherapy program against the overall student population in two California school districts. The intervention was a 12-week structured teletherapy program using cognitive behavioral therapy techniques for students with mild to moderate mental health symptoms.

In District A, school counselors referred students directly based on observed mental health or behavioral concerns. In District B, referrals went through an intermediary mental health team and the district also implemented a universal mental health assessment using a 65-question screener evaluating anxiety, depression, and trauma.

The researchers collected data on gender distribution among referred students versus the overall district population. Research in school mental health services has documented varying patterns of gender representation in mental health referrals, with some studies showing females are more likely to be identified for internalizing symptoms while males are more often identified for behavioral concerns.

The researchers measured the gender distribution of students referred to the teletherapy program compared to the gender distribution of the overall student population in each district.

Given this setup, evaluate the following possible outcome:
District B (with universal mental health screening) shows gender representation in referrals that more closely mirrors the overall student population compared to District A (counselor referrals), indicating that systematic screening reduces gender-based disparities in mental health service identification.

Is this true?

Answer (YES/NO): NO